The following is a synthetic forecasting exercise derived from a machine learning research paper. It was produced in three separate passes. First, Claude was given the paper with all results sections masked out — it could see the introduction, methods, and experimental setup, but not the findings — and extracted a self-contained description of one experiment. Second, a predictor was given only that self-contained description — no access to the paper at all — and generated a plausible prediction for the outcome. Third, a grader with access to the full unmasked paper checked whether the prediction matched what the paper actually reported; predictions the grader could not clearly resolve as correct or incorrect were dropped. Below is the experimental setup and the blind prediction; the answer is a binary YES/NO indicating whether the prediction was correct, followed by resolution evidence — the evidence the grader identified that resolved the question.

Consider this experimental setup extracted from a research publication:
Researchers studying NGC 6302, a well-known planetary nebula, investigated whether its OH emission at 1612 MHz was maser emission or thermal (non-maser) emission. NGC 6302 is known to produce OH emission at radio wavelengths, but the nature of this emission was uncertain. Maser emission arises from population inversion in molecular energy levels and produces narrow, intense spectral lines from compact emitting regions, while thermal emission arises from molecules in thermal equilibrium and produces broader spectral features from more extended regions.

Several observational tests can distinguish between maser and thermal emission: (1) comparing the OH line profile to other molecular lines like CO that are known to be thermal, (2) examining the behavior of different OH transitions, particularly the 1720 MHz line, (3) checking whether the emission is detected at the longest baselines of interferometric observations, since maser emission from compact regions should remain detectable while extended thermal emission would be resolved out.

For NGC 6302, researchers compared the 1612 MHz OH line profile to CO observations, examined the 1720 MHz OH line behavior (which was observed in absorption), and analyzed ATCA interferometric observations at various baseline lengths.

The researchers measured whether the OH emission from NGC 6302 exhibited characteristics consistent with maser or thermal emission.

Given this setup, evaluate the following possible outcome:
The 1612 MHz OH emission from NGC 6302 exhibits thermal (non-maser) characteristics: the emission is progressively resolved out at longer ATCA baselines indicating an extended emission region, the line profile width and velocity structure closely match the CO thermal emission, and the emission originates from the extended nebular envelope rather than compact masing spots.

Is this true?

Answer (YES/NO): YES